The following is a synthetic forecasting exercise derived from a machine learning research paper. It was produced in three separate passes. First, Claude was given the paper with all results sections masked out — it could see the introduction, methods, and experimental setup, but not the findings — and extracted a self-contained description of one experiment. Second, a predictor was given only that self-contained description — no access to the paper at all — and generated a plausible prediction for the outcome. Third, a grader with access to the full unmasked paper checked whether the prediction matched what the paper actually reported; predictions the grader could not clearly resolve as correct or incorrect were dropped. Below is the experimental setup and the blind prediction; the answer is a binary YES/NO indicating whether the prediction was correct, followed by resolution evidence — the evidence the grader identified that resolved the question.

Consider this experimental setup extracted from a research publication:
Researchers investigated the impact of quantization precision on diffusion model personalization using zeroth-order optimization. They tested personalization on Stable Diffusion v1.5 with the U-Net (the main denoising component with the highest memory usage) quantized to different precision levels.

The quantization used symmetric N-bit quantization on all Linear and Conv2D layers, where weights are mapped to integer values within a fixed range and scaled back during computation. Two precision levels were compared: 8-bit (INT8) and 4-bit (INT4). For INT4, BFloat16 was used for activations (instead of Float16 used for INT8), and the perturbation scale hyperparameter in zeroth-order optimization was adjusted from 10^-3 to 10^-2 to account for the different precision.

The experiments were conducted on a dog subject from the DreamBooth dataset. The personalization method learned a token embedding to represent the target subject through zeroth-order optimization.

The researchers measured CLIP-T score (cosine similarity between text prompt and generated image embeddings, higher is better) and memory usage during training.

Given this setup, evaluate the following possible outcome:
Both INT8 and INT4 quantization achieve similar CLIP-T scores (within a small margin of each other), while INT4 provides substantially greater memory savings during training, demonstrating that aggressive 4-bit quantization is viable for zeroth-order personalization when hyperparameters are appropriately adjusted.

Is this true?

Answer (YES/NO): NO